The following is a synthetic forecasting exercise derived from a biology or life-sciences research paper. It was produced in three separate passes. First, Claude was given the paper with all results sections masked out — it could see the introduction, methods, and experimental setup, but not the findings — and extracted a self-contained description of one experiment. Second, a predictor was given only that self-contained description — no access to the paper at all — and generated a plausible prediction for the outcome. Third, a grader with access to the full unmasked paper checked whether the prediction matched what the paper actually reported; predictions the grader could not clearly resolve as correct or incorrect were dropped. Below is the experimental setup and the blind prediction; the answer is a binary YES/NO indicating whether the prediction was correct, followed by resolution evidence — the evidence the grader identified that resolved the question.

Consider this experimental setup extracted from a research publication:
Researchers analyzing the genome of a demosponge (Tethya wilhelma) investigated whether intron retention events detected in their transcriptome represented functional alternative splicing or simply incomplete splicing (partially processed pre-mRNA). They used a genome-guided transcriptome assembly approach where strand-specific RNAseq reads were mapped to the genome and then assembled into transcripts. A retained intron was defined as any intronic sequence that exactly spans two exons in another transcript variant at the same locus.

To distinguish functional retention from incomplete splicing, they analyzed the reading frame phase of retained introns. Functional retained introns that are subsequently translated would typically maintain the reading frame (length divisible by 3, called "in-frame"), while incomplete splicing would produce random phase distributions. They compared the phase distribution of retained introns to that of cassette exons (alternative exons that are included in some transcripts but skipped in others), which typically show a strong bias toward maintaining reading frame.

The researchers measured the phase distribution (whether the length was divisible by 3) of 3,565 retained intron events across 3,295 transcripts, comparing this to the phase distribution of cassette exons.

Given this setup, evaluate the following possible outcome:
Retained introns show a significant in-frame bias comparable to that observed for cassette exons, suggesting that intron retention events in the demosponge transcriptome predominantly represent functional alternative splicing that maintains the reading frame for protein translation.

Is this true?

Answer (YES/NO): NO